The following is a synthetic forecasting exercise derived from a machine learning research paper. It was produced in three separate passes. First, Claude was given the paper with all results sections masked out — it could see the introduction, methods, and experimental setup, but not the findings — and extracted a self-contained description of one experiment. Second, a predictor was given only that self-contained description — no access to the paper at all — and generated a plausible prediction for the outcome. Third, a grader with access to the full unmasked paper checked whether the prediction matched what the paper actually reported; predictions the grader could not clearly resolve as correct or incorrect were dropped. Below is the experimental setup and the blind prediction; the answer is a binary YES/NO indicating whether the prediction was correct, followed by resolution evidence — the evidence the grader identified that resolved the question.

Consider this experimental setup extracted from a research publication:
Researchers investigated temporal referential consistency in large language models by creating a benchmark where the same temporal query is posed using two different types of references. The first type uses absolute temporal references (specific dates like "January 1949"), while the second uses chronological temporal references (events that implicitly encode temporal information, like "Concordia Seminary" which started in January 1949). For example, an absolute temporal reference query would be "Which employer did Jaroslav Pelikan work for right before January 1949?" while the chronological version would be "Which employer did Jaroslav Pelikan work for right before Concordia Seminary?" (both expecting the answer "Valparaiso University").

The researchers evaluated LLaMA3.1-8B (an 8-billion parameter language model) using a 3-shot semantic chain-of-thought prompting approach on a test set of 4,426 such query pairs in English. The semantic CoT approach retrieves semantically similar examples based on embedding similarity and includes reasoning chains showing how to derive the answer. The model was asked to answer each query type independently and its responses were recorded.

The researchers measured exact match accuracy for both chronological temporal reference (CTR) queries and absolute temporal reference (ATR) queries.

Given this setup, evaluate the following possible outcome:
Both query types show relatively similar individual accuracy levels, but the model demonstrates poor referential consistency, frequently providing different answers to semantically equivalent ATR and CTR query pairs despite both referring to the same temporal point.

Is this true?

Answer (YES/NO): NO